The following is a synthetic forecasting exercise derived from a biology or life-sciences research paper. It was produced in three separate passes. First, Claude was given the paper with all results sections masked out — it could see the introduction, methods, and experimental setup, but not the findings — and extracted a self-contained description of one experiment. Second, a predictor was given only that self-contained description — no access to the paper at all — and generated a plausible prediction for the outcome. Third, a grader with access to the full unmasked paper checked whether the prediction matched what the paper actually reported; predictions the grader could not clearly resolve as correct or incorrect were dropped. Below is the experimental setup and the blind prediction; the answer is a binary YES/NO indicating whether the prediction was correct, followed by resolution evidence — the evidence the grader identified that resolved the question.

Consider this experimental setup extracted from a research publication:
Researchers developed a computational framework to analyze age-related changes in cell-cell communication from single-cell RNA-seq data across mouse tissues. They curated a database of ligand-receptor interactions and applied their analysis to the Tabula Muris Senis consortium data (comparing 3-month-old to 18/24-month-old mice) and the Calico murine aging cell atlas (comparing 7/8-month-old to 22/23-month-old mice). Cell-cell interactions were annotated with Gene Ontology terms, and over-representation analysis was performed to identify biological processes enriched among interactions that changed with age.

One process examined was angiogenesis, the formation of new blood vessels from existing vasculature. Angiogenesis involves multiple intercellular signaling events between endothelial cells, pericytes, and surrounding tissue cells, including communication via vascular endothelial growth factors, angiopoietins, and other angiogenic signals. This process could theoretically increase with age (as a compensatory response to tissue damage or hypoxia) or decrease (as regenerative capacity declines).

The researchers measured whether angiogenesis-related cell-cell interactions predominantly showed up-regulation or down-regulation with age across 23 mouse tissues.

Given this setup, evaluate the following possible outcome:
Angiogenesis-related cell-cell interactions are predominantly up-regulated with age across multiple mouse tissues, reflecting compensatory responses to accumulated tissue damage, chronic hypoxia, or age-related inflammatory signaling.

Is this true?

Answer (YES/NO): NO